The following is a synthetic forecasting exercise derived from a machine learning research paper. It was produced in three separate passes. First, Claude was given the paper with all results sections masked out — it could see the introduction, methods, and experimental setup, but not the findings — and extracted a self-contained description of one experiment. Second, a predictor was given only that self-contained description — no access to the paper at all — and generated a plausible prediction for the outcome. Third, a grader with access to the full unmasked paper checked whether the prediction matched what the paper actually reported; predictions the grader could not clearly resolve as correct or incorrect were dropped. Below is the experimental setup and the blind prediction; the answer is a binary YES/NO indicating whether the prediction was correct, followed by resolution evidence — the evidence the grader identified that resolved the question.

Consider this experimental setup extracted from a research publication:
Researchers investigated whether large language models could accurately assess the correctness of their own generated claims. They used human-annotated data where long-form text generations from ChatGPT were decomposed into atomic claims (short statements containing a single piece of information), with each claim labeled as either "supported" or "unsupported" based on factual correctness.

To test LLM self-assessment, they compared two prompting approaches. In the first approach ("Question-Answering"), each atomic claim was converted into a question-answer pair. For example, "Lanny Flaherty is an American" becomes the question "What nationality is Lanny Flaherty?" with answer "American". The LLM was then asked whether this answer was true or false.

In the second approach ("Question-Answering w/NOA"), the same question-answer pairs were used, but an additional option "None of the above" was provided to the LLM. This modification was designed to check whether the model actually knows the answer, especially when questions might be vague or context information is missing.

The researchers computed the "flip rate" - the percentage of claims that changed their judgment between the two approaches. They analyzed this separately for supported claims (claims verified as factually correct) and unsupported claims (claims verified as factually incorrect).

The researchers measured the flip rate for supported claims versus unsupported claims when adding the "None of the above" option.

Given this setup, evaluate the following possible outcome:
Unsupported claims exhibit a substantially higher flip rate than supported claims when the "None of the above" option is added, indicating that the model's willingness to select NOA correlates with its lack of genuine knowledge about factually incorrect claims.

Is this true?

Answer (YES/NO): NO